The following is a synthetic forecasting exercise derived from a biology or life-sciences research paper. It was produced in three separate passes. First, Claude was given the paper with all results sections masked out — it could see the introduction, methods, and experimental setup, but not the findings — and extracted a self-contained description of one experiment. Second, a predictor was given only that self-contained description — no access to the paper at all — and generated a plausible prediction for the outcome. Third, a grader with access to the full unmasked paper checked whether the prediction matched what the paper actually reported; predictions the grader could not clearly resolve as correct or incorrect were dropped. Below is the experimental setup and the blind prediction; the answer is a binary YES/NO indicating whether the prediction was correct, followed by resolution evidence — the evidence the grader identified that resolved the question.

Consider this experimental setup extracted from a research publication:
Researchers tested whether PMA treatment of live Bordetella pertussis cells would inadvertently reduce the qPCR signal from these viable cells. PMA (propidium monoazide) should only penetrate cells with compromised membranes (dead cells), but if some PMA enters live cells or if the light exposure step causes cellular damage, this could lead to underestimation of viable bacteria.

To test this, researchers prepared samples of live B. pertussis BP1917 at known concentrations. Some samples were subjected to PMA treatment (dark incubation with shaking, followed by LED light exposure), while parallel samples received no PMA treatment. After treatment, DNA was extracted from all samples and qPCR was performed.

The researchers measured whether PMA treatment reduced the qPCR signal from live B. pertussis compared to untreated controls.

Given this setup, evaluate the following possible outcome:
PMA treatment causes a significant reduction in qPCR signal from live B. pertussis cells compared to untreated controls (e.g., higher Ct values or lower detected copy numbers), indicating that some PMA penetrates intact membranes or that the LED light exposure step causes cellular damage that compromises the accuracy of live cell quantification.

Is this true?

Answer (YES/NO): NO